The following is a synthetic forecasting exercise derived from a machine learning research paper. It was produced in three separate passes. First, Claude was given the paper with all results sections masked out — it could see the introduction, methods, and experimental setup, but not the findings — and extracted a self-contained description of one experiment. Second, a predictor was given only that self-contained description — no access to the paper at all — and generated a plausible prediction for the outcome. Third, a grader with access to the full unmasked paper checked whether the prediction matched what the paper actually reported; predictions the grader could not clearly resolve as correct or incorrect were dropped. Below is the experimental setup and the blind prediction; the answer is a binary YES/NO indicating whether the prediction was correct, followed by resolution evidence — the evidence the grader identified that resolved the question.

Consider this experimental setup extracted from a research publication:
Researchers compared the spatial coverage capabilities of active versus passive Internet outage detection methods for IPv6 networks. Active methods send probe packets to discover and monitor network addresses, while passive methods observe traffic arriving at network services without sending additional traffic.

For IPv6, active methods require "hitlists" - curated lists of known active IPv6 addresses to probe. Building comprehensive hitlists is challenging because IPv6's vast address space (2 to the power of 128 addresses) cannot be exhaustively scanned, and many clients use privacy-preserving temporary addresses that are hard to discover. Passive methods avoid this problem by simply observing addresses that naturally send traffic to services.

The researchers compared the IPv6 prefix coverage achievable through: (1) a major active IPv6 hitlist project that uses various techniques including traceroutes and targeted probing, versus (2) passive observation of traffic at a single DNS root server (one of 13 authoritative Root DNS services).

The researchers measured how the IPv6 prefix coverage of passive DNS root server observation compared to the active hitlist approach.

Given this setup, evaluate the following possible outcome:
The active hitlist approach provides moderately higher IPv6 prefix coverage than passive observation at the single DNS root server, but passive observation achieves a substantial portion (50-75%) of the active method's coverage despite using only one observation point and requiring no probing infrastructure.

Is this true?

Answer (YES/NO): NO